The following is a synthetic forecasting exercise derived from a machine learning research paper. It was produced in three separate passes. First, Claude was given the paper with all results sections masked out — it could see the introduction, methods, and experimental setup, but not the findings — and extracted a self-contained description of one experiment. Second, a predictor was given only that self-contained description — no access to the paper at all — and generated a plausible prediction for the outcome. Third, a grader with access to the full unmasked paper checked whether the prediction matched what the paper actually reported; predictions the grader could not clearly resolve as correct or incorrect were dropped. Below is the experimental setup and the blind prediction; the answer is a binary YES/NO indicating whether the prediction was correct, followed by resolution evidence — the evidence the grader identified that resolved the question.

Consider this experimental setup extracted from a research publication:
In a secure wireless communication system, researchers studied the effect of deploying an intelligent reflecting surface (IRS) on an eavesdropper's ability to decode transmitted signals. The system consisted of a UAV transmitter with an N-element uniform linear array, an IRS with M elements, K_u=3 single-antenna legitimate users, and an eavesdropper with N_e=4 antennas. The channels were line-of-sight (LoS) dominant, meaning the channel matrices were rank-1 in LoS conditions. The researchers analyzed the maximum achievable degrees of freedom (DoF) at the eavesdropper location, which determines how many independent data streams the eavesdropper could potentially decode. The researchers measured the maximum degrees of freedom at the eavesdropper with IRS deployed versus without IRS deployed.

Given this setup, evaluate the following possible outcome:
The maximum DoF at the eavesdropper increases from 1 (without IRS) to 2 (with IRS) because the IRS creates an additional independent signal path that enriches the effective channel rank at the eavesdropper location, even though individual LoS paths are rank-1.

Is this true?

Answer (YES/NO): YES